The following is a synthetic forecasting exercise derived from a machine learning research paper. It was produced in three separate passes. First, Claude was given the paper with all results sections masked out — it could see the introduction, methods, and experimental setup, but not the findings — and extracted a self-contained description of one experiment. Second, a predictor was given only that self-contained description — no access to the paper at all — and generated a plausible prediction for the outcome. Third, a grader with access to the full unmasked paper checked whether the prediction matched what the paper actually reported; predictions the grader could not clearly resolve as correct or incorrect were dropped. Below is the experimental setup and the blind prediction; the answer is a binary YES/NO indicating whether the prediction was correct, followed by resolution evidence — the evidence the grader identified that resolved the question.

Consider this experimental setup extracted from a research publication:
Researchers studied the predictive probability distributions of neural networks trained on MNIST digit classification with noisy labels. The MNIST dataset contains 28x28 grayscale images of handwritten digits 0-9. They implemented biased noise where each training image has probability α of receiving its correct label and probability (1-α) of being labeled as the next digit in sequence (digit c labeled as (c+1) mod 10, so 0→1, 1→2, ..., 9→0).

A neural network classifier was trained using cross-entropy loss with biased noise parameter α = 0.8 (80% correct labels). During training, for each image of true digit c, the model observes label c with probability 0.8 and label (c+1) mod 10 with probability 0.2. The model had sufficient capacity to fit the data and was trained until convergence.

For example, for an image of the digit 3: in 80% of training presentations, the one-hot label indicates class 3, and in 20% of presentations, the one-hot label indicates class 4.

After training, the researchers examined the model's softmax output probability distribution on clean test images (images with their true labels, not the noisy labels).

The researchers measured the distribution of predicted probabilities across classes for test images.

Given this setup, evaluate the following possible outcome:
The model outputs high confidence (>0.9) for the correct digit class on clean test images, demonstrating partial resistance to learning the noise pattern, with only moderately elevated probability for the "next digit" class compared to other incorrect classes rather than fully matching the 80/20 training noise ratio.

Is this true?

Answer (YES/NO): NO